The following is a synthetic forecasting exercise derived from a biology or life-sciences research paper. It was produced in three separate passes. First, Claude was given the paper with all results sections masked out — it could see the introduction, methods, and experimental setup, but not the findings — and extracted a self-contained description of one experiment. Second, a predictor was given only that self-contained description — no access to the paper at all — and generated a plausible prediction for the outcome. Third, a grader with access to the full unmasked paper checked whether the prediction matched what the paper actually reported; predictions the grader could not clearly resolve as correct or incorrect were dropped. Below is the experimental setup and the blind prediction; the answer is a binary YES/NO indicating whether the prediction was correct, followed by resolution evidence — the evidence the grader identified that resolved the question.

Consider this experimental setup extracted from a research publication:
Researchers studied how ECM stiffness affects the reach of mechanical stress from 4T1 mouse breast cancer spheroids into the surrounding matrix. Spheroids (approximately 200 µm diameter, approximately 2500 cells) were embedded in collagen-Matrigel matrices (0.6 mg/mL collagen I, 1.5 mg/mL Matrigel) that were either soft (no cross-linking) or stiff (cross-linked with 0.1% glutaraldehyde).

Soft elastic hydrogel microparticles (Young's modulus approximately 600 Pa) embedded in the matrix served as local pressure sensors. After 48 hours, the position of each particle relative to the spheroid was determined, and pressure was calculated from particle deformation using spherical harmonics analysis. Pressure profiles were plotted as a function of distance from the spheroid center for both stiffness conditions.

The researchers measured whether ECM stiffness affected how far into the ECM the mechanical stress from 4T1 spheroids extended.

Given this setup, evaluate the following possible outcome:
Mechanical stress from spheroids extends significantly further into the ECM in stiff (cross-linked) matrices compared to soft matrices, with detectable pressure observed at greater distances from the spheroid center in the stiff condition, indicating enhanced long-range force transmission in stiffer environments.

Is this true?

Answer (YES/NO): YES